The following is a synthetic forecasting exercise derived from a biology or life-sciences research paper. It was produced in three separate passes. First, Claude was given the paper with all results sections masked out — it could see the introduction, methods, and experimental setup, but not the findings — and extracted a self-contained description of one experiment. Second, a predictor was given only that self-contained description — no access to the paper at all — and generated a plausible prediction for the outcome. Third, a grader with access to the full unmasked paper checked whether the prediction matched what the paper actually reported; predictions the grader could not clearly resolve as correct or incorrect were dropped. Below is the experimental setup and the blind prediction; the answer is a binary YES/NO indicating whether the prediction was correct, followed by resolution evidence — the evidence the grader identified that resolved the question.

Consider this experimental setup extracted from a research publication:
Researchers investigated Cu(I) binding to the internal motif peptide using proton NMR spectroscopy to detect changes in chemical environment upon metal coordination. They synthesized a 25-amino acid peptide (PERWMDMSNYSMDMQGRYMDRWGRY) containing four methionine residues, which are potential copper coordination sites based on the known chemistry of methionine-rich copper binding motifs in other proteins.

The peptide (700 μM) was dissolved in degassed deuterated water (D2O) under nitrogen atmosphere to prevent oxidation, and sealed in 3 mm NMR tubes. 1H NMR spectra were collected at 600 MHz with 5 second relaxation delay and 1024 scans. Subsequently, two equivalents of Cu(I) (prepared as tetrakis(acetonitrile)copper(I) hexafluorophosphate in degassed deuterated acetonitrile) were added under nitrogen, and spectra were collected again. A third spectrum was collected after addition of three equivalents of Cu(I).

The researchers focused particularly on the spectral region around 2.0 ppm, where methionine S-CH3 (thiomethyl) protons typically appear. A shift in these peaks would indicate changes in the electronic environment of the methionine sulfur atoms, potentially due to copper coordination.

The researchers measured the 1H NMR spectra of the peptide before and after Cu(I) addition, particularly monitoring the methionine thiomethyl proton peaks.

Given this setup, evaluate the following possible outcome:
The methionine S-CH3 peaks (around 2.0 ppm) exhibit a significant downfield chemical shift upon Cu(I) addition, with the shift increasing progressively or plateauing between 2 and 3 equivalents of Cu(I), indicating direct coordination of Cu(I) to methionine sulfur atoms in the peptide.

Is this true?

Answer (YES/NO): YES